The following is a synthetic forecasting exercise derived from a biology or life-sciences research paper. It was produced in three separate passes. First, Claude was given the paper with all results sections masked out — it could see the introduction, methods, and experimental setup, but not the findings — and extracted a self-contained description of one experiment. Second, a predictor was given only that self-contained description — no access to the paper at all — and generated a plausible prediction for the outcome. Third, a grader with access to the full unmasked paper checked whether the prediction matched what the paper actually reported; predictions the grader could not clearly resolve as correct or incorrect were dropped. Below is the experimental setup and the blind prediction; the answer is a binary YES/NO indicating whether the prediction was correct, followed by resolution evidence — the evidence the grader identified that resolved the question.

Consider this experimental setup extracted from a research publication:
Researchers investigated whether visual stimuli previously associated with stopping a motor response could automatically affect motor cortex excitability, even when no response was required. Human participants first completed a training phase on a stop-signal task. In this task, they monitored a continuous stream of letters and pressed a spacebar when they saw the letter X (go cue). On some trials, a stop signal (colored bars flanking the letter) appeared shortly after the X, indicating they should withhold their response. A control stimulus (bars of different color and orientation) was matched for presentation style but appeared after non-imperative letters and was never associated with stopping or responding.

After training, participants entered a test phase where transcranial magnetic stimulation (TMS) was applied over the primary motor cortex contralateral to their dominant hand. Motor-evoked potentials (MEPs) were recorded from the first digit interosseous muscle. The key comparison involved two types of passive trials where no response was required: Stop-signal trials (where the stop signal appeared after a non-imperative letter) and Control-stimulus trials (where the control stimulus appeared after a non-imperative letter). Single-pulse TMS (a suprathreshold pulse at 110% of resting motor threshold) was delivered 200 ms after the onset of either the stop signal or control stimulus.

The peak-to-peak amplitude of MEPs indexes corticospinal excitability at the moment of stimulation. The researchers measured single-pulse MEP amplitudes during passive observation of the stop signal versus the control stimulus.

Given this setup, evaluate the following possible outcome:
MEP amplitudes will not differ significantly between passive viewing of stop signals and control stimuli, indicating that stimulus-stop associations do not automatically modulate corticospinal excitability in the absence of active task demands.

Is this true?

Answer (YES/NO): NO